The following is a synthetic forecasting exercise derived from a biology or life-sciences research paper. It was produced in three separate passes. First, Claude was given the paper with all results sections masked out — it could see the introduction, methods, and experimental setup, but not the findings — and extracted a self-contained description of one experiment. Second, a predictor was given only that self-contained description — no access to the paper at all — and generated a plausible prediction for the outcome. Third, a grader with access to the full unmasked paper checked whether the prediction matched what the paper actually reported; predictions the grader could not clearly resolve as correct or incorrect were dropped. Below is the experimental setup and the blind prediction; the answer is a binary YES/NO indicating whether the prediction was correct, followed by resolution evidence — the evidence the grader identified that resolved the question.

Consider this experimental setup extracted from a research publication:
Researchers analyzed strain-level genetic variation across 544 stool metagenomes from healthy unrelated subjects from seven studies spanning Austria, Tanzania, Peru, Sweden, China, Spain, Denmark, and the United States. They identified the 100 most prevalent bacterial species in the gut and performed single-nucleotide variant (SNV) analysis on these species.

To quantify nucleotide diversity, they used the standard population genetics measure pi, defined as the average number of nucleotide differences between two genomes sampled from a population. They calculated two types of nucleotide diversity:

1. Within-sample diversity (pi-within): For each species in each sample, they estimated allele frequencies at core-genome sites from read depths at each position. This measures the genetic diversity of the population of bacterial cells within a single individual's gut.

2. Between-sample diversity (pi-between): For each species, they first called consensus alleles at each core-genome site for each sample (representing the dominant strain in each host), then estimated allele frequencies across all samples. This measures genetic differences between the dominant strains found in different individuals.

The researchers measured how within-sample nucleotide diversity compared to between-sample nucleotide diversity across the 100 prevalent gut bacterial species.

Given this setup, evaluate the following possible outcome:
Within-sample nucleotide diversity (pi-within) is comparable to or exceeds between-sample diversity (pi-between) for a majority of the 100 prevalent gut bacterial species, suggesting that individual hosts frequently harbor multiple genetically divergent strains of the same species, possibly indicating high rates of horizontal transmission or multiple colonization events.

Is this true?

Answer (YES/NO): NO